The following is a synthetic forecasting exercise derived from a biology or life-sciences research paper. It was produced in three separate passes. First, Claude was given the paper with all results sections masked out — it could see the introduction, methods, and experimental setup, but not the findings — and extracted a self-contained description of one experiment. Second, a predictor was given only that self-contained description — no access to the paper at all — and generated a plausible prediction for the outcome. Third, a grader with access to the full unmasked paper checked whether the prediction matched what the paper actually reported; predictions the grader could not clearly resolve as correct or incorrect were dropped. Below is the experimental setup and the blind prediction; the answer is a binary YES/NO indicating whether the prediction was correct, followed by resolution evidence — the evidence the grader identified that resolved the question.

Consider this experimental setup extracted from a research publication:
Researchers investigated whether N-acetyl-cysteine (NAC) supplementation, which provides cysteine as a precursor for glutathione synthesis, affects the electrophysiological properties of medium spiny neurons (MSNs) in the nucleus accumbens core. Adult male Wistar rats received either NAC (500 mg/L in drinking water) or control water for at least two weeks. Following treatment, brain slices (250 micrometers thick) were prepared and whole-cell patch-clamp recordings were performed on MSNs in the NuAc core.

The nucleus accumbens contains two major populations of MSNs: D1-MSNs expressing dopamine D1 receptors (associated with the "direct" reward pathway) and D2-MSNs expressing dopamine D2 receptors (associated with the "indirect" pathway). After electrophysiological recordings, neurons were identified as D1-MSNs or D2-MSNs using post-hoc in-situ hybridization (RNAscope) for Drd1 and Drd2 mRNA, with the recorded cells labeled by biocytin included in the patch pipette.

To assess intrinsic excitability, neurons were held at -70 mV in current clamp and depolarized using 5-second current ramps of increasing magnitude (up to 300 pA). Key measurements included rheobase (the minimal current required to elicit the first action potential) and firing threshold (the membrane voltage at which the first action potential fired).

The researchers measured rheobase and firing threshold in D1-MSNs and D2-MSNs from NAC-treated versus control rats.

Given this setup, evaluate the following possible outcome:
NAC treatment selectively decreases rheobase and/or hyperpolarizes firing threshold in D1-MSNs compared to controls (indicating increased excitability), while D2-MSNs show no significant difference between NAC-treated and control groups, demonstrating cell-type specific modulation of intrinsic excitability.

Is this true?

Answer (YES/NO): NO